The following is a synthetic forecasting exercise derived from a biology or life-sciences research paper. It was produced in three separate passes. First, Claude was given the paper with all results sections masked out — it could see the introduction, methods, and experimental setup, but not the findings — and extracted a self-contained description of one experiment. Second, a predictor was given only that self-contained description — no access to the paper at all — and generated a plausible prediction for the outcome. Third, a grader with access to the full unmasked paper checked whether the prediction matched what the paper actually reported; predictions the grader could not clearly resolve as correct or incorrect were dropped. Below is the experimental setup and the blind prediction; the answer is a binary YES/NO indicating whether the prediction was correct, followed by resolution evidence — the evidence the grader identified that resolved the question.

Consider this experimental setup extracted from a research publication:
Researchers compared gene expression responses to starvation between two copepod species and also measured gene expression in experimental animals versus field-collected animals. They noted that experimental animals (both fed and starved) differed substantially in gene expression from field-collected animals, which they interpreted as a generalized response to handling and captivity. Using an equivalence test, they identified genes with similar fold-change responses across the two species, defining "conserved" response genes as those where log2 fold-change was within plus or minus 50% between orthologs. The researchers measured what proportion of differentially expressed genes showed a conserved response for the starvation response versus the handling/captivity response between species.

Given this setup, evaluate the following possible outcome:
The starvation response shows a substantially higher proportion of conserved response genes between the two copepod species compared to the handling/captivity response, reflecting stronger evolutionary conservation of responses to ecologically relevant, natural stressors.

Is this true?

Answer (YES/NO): YES